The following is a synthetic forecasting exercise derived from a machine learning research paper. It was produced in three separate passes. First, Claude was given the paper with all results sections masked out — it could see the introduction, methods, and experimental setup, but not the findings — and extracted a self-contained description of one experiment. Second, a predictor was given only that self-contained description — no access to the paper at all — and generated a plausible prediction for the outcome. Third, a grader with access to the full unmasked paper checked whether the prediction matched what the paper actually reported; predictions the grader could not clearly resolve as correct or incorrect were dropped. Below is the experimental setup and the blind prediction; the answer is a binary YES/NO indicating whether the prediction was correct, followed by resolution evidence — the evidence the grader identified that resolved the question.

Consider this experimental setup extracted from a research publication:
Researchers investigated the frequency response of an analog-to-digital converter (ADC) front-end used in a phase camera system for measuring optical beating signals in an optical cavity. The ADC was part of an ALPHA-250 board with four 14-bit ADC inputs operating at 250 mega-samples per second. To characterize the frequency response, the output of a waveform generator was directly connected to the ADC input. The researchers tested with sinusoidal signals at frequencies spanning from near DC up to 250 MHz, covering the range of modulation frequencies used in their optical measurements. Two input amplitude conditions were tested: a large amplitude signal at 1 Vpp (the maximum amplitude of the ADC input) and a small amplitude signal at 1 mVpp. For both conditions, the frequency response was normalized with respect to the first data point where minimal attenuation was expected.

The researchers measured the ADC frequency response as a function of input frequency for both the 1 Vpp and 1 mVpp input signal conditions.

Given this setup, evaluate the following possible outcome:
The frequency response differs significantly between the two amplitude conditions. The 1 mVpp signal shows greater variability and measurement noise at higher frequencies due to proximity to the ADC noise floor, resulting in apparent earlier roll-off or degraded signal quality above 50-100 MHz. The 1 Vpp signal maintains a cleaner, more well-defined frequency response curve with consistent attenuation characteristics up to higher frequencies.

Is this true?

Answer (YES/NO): NO